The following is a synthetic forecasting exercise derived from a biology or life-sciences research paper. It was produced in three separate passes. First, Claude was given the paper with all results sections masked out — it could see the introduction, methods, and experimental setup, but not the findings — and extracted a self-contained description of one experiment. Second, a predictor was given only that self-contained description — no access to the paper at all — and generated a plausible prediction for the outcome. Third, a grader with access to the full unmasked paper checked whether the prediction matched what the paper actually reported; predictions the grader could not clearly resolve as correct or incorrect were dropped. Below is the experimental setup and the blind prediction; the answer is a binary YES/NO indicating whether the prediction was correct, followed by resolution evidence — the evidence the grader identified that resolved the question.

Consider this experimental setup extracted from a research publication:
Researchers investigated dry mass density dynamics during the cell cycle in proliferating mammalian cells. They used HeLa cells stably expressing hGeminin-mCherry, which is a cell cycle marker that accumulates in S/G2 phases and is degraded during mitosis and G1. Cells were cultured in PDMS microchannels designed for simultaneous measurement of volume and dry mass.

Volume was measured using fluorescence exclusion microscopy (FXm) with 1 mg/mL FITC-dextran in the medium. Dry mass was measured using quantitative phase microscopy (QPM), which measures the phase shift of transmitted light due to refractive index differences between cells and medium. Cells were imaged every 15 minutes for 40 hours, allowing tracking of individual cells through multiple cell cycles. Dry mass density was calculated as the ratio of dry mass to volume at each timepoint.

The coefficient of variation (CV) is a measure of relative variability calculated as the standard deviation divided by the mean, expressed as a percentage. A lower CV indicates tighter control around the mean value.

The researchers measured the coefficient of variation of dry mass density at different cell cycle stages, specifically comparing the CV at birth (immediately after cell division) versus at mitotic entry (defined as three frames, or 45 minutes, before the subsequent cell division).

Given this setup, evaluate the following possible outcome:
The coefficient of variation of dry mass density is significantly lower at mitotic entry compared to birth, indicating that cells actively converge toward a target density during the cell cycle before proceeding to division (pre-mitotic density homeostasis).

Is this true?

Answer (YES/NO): YES